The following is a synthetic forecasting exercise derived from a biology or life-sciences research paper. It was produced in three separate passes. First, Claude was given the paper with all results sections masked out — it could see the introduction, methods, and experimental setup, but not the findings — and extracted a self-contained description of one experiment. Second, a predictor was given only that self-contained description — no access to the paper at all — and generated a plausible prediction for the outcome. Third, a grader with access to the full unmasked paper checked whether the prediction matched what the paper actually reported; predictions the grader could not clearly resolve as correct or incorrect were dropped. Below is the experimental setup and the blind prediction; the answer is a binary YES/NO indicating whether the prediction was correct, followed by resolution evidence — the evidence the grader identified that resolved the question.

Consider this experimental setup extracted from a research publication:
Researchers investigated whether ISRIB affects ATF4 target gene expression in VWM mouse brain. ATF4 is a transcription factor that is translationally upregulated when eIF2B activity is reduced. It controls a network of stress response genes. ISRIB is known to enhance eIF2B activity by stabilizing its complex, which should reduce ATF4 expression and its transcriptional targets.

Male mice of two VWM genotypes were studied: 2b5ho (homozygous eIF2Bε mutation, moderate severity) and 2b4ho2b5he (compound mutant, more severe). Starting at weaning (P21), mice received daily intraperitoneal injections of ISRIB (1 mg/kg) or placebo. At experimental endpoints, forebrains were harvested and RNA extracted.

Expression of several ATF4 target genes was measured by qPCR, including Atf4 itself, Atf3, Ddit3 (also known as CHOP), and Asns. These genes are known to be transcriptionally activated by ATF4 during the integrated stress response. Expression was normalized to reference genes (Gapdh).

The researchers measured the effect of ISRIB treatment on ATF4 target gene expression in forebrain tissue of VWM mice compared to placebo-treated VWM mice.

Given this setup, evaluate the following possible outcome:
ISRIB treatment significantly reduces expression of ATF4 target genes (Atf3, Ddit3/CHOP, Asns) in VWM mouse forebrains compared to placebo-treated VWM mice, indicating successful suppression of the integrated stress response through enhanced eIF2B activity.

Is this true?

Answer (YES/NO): YES